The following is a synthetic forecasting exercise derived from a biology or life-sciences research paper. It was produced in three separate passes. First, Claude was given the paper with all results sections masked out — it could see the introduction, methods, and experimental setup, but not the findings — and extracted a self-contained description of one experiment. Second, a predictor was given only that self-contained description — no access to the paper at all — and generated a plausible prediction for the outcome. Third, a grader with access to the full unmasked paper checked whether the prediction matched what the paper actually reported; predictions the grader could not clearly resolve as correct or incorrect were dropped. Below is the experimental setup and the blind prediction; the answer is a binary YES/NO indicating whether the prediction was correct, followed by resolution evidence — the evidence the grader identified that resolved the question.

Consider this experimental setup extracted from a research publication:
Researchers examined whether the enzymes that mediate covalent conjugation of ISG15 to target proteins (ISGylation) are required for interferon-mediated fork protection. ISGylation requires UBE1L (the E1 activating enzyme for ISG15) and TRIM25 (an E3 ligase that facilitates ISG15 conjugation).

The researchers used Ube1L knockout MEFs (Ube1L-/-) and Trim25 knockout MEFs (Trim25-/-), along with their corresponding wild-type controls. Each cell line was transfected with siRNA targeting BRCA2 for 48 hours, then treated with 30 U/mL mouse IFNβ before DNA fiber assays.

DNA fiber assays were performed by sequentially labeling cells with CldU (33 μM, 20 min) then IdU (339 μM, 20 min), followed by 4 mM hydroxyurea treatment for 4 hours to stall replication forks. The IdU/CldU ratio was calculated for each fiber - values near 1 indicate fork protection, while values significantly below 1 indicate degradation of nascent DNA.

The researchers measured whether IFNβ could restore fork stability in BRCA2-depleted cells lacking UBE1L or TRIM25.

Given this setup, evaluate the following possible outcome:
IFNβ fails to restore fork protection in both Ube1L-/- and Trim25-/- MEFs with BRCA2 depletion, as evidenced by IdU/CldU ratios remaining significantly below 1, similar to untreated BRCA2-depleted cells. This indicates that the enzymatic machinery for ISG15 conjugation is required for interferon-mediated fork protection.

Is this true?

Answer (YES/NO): YES